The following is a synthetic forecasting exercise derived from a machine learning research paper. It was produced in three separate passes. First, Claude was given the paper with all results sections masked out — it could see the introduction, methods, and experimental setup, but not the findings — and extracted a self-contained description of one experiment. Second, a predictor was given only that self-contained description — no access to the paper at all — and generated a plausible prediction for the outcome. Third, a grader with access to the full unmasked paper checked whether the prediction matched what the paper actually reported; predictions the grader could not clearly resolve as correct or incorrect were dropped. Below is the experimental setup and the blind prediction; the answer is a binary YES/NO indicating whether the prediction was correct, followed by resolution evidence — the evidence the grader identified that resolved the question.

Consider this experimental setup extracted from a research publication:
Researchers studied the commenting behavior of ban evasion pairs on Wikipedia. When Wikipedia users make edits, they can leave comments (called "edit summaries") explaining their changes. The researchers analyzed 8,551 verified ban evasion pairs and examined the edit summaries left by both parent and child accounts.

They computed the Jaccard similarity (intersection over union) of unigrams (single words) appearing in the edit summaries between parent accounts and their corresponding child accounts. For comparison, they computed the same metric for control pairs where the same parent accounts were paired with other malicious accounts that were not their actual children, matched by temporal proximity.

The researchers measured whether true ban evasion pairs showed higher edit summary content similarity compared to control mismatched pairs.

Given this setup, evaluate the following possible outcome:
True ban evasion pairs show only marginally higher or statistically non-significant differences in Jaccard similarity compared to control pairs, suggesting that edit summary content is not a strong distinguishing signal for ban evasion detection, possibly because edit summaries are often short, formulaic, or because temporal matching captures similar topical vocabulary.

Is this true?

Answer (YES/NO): NO